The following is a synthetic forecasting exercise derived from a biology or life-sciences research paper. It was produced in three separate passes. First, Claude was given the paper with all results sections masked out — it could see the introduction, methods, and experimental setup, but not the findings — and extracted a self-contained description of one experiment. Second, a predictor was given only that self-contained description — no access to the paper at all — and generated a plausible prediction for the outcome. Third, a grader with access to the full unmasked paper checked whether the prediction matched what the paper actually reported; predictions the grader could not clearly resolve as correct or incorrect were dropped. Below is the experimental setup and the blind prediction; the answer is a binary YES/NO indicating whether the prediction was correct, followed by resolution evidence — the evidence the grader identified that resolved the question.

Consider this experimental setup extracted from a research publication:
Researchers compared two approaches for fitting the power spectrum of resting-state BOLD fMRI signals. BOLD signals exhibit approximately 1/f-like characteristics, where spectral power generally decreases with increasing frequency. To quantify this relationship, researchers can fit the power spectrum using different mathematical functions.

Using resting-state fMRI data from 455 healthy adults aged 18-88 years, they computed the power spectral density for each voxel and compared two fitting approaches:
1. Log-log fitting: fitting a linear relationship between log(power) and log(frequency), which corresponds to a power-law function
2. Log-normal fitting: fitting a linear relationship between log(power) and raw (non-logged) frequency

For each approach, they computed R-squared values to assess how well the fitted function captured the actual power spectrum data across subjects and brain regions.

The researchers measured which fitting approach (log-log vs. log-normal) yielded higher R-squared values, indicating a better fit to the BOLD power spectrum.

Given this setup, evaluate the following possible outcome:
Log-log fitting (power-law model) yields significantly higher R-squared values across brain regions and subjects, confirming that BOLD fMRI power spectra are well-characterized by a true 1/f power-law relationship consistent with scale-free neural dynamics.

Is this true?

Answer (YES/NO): NO